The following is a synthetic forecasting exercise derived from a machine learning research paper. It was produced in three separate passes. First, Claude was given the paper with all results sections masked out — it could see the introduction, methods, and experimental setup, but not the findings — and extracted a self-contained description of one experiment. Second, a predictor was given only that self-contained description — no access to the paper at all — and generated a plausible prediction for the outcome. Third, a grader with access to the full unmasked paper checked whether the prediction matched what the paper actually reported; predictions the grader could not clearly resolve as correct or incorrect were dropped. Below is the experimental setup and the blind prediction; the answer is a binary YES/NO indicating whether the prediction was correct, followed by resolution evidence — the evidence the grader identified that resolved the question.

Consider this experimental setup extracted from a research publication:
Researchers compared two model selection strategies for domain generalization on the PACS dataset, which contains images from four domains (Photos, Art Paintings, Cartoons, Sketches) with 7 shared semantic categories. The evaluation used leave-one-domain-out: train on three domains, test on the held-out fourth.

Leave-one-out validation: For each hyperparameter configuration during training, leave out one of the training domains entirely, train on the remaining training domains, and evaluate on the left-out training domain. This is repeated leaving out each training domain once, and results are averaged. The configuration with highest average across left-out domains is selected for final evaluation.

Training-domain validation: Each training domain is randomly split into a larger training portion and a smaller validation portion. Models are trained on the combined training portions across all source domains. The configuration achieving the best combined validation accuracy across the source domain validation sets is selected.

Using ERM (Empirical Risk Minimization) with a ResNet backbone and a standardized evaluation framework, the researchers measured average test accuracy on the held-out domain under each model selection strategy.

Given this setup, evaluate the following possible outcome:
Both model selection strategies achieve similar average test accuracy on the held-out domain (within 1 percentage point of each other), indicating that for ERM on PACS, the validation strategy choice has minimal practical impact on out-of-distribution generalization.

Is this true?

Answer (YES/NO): NO